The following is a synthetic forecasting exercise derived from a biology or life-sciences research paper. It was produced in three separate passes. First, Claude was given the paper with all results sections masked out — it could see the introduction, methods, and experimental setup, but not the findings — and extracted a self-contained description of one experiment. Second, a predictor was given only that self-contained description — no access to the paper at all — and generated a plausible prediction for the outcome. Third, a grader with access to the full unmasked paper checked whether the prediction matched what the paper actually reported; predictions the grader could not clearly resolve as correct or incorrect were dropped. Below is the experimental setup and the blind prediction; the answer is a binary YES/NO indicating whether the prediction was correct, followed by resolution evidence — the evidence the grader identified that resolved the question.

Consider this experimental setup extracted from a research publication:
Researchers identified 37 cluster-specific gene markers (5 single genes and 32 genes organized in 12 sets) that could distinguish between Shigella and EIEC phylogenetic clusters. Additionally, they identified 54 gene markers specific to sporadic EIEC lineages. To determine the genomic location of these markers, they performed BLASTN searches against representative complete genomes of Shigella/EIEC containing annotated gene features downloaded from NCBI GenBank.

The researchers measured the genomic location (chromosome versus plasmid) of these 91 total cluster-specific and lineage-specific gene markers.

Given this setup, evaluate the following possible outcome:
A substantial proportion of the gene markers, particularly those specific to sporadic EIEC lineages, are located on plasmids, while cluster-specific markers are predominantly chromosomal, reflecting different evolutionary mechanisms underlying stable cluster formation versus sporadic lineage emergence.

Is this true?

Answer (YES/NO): NO